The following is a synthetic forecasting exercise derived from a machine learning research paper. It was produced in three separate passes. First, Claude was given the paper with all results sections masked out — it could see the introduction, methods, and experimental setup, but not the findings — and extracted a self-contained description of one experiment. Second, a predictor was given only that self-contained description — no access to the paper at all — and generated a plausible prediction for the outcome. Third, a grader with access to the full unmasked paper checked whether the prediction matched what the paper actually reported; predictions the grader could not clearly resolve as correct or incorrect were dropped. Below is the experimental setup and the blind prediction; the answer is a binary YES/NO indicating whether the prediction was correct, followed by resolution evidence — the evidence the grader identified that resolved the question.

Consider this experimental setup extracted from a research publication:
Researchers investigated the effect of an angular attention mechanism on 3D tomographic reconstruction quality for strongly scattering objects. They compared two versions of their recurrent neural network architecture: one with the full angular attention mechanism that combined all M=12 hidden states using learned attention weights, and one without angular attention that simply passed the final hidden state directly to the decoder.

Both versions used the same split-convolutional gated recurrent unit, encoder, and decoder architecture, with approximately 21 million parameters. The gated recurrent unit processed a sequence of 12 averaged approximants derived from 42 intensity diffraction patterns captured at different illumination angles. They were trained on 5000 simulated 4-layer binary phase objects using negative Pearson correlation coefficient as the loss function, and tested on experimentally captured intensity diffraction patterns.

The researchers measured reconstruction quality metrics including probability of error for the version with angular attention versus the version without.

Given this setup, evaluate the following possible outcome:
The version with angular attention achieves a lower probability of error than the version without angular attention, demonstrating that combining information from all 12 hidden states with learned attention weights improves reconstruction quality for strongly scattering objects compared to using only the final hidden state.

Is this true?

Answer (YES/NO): YES